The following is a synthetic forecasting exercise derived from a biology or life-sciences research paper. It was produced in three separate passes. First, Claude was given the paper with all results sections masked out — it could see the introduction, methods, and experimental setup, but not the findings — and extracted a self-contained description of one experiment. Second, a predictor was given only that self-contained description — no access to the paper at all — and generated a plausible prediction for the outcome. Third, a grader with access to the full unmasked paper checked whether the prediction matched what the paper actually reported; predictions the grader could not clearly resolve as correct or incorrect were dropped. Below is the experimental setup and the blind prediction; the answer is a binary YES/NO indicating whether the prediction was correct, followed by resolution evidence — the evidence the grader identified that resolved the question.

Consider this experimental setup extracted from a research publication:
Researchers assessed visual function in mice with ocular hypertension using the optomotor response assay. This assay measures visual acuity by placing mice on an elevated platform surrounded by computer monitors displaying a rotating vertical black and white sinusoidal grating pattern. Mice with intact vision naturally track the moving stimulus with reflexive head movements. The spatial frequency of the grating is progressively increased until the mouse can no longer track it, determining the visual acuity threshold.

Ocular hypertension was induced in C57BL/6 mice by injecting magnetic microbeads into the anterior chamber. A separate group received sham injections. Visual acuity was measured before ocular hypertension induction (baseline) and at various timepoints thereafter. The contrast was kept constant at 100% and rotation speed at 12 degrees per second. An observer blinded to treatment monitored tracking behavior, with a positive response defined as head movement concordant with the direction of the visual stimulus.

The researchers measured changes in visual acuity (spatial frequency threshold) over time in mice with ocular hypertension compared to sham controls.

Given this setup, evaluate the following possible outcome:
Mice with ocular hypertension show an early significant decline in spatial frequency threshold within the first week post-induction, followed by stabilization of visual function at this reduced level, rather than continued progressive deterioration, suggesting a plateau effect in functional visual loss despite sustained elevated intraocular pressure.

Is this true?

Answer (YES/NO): NO